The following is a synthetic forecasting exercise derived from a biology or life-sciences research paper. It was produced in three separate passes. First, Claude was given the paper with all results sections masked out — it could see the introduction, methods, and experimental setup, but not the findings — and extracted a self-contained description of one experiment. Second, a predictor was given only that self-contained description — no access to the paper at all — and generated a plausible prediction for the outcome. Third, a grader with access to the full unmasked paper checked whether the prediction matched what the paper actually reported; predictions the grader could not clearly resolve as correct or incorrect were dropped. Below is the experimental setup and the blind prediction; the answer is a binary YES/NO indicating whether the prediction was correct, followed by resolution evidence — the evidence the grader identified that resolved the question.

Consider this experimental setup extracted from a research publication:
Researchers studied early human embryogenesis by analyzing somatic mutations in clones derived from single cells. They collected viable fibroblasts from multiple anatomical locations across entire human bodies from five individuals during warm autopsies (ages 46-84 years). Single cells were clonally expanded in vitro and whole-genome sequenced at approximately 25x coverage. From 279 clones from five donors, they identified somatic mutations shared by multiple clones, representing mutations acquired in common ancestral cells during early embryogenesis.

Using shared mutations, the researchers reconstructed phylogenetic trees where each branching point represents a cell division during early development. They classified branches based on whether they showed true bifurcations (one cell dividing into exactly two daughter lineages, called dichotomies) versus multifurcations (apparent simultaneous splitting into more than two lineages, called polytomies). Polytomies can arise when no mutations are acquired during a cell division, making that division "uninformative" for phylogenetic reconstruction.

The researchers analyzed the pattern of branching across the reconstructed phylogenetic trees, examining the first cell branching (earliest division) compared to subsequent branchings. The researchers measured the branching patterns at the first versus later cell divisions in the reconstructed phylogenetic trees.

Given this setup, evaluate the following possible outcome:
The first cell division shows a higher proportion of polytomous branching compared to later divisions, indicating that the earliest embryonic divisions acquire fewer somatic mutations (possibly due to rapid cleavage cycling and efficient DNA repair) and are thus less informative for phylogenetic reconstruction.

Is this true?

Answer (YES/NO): NO